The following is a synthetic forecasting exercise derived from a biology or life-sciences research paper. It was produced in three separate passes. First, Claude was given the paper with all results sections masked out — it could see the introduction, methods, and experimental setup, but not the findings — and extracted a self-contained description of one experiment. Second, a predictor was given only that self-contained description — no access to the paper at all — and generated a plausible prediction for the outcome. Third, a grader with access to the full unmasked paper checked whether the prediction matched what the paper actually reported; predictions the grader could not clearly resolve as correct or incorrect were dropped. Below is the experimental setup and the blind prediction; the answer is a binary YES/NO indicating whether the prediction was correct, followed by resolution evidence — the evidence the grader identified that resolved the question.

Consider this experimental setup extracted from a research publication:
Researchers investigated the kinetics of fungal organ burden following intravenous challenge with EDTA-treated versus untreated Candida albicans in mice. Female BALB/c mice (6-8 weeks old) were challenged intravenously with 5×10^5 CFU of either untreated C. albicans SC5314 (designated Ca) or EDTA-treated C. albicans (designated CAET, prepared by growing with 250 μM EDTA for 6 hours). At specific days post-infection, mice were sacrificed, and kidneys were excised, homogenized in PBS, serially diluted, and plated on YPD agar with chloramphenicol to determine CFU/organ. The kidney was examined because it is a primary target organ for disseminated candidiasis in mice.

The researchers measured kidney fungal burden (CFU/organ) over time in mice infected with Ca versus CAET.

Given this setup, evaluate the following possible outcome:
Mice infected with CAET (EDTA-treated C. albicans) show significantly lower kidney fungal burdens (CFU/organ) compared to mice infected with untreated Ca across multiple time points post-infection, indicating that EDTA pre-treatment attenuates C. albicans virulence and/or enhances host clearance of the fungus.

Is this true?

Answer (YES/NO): YES